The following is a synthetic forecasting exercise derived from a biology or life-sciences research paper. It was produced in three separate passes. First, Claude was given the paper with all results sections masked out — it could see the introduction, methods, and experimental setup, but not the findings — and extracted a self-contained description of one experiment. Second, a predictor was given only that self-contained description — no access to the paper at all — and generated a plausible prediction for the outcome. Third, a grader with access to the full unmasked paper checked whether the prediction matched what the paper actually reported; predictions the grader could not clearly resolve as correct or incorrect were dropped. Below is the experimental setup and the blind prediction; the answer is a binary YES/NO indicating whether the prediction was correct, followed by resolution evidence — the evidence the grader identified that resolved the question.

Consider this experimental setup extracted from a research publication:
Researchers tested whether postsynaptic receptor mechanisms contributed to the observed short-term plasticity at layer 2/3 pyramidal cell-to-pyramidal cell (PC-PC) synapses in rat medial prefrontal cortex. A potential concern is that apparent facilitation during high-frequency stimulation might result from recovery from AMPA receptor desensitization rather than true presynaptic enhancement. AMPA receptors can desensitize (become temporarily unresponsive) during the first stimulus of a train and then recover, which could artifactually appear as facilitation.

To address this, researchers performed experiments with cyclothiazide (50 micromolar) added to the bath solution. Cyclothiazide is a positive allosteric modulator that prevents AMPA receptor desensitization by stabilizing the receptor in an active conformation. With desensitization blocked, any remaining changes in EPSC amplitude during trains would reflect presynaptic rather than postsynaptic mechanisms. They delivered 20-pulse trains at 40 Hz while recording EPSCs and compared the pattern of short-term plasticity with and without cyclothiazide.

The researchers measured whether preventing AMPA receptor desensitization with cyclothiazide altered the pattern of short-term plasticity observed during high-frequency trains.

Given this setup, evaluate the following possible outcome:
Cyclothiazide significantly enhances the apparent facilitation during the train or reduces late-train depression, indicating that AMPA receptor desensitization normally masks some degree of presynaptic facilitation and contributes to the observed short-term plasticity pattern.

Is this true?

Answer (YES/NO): NO